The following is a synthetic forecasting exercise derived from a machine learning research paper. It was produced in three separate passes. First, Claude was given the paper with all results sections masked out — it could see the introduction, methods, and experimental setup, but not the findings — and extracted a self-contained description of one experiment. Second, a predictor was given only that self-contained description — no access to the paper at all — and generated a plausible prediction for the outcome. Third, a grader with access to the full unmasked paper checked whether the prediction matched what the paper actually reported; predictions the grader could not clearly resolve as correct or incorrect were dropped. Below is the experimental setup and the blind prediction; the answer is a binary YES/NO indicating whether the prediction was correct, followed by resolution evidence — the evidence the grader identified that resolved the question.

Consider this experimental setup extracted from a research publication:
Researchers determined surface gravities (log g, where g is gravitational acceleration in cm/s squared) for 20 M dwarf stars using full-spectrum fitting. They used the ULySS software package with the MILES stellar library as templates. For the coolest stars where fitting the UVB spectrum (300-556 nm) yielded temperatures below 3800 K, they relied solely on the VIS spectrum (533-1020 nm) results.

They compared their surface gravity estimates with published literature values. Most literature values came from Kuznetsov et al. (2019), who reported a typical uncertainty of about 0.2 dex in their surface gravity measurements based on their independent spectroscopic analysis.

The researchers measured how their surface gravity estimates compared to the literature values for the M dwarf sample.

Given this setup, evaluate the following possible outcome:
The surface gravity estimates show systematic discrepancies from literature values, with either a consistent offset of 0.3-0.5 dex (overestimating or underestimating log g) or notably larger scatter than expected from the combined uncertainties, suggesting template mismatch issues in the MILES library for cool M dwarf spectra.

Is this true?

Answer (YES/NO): NO